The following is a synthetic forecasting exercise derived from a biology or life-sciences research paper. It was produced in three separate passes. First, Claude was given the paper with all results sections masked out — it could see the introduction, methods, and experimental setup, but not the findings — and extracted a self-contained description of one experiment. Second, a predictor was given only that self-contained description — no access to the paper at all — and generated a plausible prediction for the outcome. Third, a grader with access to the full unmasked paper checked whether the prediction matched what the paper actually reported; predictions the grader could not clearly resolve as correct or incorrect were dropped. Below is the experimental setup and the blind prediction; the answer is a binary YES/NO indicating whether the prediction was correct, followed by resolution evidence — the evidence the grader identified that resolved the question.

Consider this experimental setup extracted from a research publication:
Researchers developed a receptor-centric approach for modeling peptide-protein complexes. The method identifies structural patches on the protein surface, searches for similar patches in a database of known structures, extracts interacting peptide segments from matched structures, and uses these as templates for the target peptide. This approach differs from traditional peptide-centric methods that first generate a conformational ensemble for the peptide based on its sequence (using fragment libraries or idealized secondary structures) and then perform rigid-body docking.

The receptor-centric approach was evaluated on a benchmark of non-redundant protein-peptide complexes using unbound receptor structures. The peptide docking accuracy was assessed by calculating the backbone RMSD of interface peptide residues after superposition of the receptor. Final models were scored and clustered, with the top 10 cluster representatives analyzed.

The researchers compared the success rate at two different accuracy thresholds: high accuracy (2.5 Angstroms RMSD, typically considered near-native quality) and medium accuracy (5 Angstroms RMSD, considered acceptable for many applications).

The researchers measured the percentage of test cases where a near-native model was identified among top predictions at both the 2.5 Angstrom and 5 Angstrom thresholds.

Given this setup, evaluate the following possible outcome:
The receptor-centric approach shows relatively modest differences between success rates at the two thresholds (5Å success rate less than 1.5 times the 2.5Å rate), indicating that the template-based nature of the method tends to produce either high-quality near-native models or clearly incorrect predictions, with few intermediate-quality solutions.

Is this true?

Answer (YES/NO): YES